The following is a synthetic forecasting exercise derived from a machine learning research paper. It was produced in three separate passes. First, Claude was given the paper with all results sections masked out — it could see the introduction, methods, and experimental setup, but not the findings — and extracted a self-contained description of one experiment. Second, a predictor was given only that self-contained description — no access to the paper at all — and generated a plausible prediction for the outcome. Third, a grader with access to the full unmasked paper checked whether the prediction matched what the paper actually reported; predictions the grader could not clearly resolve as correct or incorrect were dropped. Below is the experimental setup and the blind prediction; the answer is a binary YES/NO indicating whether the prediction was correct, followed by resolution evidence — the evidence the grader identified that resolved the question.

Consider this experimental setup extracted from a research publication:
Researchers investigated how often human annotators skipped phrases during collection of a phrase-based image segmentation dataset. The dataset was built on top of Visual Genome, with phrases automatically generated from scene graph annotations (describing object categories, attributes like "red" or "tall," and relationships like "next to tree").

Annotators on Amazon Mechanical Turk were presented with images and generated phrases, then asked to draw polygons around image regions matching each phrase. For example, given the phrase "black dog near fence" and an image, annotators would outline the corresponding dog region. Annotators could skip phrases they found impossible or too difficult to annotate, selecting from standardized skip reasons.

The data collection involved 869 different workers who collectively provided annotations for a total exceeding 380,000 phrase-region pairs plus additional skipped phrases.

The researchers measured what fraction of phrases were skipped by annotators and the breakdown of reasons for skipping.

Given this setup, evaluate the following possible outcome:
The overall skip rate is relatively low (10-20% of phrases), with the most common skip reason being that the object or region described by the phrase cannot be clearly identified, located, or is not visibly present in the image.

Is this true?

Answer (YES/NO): NO